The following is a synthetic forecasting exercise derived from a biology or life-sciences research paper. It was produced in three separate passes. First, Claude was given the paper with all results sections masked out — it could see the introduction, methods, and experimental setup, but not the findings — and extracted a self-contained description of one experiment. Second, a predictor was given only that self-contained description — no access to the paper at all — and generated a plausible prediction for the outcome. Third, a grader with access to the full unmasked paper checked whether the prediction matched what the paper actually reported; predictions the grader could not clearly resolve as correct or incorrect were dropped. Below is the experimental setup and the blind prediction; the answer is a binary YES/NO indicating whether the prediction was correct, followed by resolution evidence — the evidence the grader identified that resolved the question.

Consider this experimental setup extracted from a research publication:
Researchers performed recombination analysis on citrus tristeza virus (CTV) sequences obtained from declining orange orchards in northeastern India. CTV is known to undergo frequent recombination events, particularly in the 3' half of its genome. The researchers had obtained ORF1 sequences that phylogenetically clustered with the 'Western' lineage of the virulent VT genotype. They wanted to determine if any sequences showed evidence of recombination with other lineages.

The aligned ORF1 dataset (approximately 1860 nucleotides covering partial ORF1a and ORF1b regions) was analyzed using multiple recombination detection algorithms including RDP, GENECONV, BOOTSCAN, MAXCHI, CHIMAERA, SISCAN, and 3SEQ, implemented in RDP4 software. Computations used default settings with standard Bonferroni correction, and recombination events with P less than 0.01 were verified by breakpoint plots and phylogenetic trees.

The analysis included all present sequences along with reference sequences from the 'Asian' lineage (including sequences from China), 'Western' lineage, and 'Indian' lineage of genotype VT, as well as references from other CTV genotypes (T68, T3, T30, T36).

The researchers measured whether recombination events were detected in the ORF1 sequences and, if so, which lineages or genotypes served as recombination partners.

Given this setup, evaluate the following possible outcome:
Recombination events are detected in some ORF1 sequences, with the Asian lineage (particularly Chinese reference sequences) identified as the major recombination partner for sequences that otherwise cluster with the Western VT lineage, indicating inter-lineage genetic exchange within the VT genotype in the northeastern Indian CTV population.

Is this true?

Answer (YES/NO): YES